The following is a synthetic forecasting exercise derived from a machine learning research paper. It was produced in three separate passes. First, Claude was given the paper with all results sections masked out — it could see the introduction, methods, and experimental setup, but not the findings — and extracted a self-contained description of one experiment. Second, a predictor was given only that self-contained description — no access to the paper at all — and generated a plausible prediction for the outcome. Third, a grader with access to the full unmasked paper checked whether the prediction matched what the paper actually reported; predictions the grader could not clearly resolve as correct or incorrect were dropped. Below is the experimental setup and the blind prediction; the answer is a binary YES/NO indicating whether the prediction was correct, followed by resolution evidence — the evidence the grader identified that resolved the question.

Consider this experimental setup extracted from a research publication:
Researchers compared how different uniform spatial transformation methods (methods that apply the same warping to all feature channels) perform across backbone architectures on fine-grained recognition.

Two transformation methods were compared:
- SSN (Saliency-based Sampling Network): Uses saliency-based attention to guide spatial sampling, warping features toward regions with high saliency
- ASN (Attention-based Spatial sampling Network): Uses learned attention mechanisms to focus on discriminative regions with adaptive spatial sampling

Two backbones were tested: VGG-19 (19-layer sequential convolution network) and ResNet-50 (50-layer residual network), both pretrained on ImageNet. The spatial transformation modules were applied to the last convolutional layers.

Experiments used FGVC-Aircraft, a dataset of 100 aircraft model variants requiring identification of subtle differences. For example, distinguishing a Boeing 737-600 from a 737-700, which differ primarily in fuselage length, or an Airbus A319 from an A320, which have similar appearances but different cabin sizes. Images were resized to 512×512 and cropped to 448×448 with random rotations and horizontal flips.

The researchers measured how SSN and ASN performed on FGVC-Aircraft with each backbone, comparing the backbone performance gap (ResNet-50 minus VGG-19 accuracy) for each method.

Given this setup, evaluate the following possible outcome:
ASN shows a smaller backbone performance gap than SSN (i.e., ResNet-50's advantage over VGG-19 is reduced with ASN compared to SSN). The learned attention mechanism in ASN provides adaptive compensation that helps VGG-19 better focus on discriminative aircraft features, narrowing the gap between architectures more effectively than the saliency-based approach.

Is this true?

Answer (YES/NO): NO